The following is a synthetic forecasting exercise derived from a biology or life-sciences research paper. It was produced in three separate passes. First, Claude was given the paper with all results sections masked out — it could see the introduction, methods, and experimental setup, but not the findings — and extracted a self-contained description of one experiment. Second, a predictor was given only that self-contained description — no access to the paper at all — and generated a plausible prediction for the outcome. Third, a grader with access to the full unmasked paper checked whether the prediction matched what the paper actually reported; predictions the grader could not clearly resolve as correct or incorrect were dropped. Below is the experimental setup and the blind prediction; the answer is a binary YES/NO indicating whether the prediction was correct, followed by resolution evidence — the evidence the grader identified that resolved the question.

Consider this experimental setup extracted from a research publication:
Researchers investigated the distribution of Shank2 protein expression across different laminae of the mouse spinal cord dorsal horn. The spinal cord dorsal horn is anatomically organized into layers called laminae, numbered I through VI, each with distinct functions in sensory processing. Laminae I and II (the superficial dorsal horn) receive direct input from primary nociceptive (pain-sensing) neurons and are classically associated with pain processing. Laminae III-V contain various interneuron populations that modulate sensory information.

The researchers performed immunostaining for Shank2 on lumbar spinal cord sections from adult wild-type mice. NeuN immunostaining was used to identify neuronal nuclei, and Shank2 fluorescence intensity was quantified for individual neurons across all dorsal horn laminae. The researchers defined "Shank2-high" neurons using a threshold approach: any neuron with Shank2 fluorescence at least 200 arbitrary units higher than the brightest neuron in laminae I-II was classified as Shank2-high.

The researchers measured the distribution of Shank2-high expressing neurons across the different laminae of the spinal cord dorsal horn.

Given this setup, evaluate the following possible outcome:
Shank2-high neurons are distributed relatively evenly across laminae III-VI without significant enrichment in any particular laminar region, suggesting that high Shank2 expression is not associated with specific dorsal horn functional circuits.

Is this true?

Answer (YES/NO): NO